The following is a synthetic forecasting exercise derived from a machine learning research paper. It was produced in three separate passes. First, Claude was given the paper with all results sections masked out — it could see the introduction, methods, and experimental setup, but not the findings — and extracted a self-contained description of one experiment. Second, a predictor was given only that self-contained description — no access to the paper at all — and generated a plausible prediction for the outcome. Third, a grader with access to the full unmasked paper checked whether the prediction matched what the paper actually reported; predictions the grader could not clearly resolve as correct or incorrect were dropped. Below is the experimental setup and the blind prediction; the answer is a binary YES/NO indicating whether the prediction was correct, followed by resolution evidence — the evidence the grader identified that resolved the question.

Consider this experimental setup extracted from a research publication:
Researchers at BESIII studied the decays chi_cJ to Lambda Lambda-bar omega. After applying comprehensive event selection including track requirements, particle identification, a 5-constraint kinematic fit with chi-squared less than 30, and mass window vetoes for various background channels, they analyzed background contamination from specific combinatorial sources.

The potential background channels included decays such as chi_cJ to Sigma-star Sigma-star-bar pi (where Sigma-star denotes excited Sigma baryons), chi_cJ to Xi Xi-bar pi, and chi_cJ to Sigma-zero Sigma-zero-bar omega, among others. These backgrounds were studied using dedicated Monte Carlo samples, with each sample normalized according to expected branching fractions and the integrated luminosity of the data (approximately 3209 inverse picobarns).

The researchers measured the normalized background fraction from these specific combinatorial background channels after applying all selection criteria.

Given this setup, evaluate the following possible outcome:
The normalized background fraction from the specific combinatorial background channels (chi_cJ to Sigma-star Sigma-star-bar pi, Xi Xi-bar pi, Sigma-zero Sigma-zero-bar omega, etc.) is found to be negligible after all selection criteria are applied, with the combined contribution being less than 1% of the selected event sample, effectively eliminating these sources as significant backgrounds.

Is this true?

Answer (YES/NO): YES